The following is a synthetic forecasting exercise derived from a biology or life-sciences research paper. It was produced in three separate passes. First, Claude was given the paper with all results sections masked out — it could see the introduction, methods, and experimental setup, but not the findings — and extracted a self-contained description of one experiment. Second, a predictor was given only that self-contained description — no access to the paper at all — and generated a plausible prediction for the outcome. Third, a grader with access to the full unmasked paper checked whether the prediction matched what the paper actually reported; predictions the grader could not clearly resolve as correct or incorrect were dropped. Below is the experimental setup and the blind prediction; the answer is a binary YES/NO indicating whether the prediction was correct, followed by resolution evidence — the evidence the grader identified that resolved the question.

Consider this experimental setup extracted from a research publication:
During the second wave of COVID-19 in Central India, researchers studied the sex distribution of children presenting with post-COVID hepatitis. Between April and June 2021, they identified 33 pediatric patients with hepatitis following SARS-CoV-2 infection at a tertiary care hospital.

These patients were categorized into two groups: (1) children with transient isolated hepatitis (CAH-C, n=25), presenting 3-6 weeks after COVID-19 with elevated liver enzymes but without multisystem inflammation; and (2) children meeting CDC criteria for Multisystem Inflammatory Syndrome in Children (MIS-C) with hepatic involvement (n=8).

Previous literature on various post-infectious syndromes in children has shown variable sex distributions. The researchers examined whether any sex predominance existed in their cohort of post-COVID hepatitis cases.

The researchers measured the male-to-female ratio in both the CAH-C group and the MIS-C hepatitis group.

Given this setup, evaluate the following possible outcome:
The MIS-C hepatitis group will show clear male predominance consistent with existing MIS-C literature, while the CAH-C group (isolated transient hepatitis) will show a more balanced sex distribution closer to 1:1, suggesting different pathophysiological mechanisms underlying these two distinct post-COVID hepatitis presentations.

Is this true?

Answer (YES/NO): NO